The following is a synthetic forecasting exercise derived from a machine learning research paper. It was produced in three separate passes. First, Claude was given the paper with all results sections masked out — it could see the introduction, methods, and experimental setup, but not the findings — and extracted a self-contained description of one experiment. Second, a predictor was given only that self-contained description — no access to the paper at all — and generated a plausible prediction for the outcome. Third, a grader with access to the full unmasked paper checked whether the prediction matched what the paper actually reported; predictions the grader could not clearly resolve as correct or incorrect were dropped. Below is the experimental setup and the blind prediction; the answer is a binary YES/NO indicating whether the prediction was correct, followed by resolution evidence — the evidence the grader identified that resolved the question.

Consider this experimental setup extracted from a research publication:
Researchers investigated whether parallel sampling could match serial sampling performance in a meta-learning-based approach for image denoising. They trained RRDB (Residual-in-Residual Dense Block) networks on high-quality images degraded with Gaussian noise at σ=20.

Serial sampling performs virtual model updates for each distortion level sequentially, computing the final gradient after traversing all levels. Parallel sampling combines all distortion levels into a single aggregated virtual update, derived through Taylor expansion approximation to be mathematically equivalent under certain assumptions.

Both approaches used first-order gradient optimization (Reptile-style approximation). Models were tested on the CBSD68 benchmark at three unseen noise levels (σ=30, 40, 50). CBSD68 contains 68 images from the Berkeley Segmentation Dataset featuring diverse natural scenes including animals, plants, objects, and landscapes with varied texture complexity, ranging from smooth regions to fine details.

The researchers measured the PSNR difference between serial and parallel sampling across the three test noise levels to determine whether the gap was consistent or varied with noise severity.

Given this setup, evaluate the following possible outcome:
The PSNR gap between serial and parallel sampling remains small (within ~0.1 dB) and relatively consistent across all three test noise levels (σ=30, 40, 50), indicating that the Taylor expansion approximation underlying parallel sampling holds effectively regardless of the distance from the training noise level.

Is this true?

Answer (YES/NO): NO